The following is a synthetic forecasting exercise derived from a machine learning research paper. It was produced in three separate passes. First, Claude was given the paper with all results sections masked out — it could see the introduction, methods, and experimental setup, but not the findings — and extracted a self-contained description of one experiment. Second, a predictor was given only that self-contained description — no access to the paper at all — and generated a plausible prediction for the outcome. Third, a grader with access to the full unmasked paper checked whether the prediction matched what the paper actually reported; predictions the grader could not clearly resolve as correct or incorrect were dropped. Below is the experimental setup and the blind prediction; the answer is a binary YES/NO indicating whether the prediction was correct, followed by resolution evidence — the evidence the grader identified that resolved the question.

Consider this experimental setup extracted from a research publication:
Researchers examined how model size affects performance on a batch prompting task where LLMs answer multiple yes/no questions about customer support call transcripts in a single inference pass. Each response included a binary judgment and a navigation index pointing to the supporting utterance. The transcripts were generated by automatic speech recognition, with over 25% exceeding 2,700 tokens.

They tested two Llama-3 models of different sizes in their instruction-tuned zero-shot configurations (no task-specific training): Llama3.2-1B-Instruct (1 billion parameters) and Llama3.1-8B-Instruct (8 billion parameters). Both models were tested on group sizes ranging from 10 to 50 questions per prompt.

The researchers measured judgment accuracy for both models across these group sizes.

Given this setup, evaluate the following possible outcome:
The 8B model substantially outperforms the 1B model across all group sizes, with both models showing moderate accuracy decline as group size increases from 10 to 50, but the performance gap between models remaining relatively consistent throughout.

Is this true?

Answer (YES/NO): NO